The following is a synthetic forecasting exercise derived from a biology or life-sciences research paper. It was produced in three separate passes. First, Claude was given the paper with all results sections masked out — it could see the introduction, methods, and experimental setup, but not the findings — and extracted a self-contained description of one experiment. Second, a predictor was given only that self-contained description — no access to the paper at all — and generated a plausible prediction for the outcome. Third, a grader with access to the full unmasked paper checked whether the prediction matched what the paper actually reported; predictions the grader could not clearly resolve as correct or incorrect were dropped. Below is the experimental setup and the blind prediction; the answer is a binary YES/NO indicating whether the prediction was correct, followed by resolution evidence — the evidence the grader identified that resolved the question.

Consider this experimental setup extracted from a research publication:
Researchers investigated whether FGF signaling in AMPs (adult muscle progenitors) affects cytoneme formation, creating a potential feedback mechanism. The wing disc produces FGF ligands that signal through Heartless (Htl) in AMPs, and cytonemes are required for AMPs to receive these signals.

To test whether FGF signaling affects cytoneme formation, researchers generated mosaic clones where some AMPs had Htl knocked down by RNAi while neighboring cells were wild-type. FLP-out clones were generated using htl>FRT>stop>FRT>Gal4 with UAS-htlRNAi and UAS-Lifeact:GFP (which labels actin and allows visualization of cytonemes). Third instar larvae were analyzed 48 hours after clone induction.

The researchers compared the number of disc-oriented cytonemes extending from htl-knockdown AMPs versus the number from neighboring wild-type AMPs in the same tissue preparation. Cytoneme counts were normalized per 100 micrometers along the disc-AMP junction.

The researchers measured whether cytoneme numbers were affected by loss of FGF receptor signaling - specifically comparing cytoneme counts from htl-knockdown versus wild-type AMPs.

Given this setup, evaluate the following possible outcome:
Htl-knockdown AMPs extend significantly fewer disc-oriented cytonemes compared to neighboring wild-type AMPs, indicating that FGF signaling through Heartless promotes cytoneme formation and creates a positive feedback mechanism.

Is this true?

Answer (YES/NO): YES